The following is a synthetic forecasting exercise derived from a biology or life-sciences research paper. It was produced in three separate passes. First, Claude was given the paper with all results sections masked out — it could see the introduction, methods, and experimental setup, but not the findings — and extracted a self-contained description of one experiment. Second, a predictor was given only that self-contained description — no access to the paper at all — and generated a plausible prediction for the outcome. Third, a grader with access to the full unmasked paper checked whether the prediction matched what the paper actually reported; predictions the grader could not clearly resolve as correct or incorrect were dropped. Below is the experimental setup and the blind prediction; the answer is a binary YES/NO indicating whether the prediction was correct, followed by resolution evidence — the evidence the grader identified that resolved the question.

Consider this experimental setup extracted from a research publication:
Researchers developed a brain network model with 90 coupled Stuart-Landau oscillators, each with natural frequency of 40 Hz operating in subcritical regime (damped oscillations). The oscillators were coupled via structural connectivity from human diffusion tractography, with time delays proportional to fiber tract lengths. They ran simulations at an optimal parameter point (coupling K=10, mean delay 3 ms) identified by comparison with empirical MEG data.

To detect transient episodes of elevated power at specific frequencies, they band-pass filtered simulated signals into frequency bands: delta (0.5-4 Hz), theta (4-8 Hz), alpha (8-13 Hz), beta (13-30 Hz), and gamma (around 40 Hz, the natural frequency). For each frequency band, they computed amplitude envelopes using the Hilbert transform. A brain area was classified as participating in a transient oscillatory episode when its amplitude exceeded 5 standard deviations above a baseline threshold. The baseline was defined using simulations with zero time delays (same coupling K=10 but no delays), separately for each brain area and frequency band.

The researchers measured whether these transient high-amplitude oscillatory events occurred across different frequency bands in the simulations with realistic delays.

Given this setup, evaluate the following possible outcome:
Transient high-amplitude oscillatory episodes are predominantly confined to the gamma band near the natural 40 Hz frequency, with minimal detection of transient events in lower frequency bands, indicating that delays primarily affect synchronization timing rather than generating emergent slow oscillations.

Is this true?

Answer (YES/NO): NO